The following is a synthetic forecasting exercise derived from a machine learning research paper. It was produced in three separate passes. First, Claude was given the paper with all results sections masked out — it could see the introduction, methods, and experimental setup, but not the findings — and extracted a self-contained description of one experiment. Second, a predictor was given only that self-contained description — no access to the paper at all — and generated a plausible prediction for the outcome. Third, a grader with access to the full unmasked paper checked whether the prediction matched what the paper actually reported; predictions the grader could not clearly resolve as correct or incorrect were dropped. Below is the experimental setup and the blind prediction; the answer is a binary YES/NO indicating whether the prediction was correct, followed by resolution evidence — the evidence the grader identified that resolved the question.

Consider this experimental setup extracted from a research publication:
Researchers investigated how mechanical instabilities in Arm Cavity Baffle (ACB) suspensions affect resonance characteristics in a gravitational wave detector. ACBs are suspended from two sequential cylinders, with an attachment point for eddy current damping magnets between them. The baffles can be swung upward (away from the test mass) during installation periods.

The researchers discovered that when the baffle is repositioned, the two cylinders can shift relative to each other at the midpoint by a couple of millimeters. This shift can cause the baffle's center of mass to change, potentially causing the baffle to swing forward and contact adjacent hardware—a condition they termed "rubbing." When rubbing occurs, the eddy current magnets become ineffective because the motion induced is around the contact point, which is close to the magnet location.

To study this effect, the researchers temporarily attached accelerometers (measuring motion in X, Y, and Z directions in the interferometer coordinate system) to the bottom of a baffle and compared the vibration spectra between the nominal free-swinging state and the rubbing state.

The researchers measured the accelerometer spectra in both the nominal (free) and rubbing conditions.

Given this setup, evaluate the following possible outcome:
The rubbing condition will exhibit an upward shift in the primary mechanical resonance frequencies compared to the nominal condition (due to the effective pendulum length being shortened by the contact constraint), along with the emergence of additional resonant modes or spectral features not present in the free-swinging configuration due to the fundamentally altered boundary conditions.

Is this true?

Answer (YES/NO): NO